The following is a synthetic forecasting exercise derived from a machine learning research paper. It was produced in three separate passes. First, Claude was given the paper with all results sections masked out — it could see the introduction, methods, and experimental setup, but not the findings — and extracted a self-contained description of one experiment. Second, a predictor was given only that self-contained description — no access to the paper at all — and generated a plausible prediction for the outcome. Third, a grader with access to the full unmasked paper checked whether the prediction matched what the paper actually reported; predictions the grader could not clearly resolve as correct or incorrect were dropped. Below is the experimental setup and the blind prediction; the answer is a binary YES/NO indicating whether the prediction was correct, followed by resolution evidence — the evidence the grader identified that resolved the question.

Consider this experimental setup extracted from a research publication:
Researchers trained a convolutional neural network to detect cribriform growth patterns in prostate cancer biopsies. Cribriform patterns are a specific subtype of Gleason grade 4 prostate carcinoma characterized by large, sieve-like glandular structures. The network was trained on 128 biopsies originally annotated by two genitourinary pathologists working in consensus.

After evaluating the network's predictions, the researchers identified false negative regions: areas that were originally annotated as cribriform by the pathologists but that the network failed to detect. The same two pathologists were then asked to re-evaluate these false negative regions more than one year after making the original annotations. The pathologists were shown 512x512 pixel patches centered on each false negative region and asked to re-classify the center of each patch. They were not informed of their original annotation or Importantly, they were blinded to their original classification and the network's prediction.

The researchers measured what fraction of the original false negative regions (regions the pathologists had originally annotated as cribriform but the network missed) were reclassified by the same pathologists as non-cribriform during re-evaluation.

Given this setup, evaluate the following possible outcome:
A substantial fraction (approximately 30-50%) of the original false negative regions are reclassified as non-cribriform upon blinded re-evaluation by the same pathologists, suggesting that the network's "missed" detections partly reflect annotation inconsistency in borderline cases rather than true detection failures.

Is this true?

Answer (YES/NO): YES